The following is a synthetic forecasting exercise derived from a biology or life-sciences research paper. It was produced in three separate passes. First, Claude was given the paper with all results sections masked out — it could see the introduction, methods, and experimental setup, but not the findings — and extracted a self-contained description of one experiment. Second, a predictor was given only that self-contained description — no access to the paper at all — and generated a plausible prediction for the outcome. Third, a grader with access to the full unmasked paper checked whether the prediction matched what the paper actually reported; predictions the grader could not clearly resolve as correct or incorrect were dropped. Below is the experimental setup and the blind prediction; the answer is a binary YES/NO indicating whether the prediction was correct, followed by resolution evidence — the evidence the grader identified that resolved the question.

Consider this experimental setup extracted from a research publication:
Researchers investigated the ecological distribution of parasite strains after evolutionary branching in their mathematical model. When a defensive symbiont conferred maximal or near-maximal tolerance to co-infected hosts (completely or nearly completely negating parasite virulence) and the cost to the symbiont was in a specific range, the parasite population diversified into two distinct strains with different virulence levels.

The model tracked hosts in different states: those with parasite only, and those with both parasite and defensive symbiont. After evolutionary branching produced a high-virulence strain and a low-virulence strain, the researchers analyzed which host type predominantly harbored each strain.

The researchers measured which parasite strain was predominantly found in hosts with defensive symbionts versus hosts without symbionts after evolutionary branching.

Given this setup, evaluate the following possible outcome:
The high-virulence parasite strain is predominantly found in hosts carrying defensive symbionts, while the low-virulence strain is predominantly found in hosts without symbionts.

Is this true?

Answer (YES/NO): YES